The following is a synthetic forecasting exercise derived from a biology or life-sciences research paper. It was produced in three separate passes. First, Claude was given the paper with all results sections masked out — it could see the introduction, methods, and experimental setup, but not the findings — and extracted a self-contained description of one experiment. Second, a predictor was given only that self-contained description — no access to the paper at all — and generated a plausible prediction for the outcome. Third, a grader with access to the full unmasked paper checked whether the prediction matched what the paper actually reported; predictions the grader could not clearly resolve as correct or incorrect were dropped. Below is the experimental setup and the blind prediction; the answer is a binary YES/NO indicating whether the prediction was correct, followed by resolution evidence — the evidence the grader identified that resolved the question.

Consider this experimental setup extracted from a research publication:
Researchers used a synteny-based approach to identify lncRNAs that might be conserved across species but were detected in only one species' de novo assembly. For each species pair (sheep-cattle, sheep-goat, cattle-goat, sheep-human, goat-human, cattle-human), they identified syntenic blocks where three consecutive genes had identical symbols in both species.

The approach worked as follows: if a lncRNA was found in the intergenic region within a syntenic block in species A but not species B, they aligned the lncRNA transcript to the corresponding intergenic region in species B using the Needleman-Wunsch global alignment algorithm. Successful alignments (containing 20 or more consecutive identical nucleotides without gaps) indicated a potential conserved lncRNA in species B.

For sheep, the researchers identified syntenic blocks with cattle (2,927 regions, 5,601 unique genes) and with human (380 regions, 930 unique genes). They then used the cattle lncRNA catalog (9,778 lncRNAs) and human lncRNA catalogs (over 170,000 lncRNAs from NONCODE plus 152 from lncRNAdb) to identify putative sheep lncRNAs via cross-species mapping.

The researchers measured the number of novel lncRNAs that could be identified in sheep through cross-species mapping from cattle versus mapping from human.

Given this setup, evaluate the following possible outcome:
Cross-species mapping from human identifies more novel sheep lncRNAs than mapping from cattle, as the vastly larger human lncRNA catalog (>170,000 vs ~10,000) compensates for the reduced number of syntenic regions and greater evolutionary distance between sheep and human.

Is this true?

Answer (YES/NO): NO